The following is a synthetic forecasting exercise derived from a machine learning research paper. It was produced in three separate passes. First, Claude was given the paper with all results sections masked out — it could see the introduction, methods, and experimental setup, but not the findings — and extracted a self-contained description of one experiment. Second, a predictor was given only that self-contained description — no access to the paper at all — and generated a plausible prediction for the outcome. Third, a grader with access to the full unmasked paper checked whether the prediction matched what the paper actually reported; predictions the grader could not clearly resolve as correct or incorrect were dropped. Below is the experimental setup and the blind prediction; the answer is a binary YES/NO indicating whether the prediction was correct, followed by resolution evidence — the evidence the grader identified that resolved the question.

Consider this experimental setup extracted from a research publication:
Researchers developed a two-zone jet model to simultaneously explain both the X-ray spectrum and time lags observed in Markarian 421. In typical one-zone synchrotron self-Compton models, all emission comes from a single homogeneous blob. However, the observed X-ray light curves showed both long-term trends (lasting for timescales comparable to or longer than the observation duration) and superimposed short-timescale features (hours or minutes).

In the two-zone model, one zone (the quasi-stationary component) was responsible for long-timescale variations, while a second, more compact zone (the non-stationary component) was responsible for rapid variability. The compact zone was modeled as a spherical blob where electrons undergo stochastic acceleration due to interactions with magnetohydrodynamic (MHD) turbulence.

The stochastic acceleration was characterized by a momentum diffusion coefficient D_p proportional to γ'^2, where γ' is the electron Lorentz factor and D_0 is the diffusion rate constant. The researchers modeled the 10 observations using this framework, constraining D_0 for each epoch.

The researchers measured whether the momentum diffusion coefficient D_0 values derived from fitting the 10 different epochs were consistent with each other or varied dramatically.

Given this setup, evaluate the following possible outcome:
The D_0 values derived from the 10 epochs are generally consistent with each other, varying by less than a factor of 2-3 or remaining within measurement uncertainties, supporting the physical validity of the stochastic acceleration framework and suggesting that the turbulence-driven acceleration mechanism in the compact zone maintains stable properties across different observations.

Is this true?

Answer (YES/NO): NO